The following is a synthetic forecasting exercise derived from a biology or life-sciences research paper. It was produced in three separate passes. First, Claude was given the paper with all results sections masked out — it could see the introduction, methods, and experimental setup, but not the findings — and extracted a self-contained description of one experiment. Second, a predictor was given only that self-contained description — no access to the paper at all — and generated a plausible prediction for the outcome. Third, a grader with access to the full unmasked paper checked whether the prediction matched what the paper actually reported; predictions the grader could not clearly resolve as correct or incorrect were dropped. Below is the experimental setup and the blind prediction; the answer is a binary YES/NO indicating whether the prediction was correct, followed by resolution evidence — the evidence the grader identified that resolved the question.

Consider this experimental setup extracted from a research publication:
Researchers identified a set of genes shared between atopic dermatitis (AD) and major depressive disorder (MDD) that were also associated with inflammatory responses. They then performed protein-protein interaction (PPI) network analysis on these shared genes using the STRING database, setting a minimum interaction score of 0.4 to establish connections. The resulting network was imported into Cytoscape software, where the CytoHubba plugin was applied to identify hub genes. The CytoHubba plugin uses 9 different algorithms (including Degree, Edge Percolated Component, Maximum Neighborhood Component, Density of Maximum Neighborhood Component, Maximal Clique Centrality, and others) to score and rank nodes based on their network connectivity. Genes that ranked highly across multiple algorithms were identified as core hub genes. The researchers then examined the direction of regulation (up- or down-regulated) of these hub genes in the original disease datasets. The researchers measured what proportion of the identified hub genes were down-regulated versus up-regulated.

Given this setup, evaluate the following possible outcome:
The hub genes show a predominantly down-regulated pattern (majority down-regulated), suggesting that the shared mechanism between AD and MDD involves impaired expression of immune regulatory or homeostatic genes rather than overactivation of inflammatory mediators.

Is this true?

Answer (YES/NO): YES